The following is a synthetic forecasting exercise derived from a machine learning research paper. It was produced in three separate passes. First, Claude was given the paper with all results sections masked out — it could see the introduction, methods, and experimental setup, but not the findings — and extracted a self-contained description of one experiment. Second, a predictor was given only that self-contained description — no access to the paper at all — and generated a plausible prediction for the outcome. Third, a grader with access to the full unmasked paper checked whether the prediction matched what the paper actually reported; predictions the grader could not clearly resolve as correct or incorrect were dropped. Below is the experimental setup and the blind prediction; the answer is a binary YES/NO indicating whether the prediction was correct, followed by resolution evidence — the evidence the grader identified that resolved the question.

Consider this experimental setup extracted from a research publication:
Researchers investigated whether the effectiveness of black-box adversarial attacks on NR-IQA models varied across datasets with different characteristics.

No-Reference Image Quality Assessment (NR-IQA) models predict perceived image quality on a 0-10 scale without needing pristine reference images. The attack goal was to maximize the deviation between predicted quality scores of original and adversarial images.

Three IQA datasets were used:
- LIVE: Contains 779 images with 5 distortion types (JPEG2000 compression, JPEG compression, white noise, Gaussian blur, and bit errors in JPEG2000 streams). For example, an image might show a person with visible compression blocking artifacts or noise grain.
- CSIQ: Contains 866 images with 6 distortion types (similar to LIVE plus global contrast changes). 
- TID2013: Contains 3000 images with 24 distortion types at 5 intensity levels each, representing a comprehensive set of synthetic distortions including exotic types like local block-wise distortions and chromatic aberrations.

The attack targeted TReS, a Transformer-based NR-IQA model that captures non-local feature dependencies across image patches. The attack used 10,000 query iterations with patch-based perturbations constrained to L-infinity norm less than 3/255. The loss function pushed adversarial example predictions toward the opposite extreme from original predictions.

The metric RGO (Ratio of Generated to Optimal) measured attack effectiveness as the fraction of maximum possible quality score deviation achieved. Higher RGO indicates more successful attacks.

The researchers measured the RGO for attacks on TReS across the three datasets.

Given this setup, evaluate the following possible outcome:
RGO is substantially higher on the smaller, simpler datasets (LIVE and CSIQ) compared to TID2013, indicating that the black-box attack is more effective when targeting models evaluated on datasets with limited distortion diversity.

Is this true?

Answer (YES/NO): NO